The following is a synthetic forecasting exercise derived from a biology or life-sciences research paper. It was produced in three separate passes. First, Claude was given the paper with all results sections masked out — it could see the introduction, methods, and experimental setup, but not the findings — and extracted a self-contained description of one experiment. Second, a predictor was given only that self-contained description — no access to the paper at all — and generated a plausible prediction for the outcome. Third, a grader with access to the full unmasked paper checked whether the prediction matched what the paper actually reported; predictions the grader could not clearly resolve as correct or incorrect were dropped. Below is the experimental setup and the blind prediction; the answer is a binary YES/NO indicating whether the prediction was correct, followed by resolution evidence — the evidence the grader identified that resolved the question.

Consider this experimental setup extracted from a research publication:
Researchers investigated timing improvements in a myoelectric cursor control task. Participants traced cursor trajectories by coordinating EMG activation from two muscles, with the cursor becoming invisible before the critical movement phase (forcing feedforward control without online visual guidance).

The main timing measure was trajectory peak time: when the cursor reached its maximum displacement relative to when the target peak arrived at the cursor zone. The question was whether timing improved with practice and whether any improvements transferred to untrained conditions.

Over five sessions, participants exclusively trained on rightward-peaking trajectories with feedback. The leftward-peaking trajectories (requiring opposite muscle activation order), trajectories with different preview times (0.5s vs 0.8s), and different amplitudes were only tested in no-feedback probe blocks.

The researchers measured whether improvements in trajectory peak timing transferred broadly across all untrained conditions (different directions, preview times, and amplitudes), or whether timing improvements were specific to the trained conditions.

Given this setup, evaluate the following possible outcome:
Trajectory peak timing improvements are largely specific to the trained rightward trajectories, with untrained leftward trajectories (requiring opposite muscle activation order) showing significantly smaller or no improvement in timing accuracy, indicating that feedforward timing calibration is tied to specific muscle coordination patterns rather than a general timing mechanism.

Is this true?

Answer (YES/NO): NO